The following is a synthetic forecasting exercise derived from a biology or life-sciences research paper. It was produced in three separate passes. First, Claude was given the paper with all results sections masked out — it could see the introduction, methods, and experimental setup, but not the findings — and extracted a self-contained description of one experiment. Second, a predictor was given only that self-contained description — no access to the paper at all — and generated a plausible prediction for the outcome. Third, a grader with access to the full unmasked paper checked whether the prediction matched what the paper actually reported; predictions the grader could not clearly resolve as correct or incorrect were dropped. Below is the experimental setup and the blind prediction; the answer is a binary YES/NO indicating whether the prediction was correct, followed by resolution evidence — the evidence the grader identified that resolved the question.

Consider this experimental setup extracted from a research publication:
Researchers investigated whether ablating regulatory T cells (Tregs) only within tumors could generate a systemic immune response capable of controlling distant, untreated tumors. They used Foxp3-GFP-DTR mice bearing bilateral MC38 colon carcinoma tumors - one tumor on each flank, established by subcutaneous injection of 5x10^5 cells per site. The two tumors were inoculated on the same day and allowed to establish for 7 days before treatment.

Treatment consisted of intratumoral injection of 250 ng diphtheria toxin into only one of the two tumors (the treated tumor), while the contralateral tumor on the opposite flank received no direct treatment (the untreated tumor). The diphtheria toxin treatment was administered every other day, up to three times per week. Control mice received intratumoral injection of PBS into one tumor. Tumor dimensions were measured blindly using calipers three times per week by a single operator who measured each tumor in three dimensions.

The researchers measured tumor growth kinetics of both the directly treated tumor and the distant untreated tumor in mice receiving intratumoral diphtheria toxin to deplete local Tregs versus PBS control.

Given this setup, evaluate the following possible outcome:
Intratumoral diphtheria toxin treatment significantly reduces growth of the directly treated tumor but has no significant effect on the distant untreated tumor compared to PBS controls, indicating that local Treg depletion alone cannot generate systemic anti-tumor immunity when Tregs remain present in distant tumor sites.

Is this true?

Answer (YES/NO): NO